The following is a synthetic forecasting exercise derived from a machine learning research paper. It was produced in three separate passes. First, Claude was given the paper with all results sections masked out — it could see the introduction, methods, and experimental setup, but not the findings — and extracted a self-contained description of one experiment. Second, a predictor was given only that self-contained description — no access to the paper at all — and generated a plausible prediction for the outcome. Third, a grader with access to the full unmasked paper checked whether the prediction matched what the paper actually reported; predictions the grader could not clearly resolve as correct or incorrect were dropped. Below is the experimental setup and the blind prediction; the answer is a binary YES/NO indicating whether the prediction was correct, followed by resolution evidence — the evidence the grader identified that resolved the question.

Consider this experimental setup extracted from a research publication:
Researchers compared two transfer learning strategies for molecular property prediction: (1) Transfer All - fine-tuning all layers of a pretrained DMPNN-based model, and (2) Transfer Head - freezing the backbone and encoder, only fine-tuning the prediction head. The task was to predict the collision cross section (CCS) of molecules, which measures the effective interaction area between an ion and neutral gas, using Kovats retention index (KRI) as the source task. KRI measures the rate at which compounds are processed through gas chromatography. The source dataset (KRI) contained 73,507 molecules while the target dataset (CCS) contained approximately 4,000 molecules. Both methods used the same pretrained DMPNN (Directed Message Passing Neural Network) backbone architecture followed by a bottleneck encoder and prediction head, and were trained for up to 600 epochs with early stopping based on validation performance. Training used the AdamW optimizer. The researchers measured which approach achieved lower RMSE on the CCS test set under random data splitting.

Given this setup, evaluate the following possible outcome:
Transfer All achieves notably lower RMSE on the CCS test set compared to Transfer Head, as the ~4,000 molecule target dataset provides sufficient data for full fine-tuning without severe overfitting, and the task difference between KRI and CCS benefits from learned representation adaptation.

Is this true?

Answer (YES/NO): YES